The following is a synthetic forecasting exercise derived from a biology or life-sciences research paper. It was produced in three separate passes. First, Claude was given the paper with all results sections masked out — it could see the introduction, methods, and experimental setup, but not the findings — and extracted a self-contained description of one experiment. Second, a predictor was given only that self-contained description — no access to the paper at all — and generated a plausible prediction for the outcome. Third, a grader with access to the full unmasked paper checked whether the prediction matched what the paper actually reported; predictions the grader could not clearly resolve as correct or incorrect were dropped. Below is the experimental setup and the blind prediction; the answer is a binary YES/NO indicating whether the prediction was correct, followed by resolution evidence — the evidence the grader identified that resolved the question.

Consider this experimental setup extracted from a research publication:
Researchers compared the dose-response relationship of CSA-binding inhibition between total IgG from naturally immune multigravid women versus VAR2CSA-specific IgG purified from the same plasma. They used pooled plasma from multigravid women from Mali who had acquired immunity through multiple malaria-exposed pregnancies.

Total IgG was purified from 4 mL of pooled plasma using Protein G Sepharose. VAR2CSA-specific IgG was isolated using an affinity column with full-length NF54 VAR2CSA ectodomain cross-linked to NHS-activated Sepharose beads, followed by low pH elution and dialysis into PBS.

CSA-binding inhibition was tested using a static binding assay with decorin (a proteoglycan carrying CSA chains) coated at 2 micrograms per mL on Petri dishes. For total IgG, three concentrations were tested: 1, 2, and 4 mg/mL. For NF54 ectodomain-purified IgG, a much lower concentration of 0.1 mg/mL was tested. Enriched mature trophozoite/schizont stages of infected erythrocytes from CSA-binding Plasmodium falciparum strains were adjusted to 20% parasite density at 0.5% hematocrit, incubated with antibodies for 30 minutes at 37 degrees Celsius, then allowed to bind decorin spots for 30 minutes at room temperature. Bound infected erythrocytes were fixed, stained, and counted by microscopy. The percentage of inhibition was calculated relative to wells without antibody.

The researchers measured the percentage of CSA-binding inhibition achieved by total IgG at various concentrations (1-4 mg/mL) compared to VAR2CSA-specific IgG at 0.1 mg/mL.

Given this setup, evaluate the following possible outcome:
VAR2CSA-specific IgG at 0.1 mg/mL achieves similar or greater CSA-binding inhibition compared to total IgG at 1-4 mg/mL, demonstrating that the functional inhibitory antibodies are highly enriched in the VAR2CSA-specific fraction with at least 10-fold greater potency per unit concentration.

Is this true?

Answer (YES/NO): YES